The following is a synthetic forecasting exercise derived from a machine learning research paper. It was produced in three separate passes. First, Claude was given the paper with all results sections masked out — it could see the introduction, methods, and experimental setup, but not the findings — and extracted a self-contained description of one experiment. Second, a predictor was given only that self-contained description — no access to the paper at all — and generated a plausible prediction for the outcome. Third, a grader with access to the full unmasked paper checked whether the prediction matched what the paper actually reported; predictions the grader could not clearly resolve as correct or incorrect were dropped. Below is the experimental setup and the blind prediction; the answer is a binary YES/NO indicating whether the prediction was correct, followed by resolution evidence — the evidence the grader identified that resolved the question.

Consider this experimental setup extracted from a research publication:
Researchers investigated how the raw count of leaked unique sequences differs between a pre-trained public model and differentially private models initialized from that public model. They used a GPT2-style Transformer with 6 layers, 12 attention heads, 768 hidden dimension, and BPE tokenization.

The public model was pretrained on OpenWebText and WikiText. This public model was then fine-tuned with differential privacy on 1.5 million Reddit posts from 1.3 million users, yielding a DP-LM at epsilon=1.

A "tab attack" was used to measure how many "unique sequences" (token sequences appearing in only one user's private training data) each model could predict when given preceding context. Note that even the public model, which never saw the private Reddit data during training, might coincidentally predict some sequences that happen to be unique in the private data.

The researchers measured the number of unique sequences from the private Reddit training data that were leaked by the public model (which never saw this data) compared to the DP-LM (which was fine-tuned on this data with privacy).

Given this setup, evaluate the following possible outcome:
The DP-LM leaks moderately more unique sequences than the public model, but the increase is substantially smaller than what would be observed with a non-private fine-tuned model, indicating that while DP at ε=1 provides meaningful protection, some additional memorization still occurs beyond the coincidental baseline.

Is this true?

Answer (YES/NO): YES